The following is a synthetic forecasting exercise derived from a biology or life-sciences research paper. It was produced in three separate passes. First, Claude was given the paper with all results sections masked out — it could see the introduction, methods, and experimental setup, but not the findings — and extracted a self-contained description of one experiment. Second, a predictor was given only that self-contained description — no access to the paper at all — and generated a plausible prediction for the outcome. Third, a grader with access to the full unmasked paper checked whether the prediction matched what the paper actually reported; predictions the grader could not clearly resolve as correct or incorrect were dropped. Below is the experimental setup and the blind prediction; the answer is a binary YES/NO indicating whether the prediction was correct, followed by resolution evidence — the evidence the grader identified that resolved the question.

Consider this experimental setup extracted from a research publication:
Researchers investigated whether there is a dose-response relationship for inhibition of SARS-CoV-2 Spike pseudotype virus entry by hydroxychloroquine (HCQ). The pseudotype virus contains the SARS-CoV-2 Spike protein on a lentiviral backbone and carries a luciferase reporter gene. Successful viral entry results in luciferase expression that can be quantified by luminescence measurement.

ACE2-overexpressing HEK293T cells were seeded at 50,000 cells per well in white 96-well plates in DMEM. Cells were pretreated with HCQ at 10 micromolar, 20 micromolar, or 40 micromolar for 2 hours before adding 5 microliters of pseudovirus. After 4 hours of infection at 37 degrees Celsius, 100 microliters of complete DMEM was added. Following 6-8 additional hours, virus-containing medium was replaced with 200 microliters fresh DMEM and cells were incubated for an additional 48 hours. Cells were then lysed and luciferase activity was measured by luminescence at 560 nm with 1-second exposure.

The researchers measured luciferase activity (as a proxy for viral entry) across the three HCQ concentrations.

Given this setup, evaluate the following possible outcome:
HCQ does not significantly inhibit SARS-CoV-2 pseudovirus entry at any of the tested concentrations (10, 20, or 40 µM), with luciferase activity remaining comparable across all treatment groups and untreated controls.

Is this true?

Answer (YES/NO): NO